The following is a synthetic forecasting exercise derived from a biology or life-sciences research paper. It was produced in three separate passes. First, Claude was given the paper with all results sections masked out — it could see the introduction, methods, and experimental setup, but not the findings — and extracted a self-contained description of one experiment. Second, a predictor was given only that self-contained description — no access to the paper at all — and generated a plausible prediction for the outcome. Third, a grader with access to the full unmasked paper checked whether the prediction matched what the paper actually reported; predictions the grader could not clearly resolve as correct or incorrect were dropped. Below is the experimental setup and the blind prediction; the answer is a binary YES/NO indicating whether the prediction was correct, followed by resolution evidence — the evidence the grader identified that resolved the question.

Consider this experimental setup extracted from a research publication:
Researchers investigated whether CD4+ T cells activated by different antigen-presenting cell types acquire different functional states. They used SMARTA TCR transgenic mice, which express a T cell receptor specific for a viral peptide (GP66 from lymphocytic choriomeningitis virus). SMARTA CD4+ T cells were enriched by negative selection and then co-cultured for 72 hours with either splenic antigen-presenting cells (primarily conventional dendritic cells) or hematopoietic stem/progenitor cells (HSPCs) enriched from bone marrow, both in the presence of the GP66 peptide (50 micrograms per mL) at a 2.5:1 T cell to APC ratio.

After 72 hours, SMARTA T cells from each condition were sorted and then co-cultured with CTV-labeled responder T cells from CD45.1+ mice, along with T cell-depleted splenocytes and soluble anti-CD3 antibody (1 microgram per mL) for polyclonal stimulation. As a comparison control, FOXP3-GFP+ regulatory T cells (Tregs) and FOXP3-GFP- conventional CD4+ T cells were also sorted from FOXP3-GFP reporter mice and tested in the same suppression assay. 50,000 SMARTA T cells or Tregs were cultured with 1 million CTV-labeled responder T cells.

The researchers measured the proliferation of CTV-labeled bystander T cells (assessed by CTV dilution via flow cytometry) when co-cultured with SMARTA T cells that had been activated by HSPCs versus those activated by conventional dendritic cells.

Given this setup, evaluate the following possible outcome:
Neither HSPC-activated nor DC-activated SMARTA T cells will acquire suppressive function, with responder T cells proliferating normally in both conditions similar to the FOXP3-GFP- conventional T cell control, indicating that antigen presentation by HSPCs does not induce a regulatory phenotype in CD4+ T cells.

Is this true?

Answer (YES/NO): NO